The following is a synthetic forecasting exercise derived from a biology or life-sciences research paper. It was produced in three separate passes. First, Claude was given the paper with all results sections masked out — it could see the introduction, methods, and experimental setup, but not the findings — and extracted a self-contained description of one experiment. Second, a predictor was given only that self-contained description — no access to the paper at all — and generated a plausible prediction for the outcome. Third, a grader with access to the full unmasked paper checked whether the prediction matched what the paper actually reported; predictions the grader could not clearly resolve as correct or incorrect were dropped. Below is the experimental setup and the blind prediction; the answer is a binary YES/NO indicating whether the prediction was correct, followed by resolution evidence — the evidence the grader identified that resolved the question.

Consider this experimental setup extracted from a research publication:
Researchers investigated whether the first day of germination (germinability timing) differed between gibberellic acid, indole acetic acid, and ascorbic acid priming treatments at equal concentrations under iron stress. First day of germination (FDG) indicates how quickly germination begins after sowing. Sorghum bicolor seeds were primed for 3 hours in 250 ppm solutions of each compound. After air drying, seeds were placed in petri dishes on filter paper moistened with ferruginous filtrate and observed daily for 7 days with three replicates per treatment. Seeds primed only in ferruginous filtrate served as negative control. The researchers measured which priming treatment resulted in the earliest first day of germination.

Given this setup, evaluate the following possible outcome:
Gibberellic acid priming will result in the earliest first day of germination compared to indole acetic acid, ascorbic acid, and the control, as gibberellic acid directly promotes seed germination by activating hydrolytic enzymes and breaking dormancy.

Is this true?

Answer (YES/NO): YES